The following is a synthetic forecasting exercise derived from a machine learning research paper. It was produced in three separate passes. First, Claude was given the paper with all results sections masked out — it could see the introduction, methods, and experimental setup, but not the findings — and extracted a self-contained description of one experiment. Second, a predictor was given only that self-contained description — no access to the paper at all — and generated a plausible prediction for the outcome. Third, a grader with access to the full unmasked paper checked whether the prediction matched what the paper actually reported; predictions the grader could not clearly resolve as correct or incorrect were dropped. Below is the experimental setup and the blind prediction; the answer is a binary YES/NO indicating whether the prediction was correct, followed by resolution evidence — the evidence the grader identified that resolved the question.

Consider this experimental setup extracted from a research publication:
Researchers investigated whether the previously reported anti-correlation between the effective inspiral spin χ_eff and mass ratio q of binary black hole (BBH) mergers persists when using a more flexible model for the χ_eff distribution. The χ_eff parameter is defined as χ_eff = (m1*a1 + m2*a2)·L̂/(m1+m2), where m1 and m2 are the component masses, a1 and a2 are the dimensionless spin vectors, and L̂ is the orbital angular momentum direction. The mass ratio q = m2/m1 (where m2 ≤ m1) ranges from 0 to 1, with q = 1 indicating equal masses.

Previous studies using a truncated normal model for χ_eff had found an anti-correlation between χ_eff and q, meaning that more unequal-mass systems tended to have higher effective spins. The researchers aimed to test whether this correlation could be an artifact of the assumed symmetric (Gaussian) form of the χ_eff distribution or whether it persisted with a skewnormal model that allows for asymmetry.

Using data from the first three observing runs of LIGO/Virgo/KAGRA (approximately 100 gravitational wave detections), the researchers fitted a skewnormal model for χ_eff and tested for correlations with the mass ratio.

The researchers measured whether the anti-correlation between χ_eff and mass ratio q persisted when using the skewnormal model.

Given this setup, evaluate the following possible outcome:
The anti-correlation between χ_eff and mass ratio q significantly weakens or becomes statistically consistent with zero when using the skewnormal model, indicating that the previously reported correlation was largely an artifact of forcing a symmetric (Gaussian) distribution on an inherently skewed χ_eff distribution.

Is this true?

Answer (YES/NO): NO